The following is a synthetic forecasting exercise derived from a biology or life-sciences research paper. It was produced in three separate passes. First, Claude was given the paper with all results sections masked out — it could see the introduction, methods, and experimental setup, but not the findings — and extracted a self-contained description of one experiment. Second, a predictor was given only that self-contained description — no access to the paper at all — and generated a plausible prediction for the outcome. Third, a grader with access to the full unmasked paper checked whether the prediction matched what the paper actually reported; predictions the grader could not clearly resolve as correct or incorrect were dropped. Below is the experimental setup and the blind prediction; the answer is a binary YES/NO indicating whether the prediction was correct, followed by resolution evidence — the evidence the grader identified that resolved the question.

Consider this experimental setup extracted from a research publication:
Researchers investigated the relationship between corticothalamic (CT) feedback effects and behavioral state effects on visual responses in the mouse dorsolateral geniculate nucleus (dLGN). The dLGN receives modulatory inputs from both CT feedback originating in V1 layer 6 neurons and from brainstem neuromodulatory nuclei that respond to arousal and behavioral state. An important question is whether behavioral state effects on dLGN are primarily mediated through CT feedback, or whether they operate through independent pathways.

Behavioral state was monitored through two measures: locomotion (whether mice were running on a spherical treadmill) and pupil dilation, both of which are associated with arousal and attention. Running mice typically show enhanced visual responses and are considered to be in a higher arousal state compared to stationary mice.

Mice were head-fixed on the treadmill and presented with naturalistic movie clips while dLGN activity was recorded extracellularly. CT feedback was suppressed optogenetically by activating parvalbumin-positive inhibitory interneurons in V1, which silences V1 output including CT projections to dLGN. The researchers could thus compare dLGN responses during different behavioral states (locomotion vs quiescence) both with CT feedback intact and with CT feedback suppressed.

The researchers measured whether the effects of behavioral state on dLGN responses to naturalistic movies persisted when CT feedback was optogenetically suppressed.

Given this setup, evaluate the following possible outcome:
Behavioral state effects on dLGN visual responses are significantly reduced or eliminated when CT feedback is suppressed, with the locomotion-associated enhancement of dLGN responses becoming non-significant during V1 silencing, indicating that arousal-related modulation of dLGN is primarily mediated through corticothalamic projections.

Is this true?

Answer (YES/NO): NO